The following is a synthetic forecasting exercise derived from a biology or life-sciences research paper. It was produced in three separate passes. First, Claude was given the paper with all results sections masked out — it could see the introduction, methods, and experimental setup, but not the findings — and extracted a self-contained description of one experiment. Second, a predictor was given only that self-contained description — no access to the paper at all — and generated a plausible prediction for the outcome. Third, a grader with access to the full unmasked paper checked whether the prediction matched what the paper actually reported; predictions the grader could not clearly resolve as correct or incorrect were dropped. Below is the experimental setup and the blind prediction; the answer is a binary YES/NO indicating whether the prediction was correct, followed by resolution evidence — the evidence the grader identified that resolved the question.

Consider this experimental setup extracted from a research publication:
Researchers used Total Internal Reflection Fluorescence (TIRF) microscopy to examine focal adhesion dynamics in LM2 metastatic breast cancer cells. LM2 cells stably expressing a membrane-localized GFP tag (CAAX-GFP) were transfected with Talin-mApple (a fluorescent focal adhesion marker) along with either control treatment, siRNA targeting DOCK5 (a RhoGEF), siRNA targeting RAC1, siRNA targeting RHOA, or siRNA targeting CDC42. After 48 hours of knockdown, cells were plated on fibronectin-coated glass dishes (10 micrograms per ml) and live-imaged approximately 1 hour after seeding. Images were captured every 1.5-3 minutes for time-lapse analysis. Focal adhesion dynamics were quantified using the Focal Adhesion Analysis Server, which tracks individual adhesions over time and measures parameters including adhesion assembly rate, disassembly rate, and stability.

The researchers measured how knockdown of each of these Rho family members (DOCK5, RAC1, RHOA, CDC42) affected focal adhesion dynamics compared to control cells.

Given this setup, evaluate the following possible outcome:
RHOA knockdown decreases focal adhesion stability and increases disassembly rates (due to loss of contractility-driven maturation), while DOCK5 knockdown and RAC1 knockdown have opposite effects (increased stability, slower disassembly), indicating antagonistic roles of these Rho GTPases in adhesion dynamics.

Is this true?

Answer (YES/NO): NO